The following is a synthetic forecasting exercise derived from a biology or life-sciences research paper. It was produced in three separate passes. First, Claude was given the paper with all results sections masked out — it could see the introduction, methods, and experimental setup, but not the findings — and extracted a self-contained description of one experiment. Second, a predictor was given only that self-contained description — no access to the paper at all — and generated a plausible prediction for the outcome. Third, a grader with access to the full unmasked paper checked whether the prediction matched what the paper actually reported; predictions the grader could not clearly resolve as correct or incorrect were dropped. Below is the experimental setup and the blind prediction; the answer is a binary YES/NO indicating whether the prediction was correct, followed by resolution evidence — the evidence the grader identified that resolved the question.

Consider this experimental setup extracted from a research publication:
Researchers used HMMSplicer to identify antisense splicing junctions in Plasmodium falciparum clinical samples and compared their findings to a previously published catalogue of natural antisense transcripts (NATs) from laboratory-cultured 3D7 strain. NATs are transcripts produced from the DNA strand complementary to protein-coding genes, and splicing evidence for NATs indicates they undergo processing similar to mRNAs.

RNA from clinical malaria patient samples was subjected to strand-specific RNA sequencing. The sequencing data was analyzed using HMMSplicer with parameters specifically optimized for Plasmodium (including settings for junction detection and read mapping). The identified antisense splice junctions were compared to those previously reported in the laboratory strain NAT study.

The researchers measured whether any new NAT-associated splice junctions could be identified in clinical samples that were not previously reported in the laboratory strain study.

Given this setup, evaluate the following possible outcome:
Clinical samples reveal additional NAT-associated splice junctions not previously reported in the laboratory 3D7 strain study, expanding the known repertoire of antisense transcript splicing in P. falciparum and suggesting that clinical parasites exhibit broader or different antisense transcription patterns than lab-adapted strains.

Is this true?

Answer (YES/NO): YES